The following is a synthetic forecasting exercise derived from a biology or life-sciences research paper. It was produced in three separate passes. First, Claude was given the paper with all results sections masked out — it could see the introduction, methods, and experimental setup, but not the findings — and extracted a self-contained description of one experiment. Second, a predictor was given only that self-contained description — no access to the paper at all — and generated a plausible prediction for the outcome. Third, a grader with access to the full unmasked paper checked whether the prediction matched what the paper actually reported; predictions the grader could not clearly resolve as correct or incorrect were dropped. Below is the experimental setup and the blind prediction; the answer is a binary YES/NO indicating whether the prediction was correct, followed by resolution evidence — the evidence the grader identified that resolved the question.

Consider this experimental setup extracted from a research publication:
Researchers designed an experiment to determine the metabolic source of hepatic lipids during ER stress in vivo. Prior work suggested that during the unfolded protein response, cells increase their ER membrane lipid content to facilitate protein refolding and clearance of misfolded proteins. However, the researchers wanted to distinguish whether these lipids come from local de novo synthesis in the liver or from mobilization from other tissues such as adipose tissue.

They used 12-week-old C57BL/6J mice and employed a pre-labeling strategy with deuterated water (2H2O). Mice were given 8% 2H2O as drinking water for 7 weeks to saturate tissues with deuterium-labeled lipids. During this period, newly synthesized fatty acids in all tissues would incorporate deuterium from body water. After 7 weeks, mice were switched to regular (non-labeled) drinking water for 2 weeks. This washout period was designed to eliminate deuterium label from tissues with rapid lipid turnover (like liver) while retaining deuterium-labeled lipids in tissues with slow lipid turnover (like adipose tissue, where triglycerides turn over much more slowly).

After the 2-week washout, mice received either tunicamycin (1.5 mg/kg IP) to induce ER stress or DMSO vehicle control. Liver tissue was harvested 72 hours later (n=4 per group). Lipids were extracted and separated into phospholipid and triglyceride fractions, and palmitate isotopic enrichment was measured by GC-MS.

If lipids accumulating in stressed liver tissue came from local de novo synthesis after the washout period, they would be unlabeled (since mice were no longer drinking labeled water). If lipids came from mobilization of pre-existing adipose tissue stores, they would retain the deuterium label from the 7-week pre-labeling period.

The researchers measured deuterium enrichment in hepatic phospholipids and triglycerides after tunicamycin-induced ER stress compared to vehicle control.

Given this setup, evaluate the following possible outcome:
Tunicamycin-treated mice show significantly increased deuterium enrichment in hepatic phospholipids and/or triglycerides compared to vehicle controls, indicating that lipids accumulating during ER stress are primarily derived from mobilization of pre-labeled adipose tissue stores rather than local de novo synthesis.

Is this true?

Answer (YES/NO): YES